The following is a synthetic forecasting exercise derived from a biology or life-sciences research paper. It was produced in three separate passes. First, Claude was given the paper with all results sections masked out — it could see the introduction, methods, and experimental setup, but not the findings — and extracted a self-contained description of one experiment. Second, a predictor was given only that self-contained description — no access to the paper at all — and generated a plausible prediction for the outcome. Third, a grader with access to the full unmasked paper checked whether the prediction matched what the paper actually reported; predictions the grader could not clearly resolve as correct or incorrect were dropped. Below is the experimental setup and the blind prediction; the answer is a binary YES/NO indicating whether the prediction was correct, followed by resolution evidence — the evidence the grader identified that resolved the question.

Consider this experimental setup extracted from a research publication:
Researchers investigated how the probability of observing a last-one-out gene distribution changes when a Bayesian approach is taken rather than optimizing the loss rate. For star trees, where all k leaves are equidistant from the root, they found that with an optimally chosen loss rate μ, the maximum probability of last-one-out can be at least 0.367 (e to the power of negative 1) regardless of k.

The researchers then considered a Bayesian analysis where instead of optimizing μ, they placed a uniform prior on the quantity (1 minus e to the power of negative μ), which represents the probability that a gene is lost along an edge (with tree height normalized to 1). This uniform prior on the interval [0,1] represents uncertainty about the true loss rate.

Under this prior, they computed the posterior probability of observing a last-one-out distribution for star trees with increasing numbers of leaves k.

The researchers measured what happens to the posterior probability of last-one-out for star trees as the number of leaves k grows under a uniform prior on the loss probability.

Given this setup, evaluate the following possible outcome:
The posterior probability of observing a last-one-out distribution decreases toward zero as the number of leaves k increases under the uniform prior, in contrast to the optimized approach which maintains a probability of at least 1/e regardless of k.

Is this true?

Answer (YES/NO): YES